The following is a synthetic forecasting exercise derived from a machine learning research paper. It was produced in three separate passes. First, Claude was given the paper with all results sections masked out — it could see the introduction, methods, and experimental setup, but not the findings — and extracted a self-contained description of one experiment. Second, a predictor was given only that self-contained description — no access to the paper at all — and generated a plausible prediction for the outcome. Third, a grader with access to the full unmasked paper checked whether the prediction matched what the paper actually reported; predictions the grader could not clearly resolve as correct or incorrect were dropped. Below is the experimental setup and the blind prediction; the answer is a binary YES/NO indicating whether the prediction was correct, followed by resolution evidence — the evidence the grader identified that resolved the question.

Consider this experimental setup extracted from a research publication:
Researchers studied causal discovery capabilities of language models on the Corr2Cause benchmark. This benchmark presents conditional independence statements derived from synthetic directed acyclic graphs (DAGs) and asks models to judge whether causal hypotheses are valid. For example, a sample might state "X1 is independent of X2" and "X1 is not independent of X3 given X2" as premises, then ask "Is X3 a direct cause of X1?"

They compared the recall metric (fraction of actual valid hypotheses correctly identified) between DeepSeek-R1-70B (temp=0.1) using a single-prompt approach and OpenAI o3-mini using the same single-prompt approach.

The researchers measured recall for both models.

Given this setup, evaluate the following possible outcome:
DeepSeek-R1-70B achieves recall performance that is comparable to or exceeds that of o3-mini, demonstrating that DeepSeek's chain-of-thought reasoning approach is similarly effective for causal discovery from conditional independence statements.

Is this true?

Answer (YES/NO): YES